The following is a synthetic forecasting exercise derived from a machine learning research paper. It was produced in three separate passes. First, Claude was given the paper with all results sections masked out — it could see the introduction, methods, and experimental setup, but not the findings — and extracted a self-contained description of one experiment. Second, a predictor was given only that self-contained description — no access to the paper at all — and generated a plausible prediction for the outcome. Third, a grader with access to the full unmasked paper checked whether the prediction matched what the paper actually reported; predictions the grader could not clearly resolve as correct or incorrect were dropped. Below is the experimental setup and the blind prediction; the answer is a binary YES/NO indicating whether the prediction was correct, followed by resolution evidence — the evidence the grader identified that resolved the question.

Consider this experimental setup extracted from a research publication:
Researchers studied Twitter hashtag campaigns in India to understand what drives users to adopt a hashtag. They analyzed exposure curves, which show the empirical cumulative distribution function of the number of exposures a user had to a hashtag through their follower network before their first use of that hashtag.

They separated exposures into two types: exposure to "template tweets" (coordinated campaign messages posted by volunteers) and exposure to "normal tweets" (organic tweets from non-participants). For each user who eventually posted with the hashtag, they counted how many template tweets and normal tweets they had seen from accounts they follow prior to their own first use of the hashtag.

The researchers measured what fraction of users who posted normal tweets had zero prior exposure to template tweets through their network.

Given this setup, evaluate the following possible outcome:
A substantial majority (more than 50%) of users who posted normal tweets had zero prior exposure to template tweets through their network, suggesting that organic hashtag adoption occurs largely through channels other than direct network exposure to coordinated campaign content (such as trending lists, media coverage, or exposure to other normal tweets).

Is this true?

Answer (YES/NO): NO